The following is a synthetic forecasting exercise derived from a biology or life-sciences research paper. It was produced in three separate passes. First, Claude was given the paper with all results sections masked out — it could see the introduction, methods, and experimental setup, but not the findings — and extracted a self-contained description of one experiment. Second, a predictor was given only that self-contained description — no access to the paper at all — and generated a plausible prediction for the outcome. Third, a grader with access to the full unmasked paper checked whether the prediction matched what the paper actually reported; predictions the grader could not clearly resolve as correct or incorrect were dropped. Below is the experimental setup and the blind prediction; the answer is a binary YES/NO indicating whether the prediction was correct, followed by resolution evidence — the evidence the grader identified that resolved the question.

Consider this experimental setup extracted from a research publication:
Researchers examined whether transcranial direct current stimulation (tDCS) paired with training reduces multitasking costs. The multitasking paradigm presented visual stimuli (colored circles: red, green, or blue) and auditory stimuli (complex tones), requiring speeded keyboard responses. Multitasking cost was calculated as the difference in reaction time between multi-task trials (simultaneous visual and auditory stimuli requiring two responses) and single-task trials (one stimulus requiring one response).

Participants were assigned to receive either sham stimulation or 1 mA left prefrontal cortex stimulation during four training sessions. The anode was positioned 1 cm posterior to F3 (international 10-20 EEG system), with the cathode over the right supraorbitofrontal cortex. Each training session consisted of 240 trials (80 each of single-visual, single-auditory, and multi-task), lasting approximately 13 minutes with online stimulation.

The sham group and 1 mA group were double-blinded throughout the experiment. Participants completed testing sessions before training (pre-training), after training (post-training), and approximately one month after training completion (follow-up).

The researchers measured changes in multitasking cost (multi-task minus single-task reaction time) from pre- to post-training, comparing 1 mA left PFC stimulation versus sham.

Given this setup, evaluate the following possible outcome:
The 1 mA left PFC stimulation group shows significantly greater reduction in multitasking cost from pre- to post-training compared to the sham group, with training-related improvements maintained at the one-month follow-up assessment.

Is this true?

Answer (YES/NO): NO